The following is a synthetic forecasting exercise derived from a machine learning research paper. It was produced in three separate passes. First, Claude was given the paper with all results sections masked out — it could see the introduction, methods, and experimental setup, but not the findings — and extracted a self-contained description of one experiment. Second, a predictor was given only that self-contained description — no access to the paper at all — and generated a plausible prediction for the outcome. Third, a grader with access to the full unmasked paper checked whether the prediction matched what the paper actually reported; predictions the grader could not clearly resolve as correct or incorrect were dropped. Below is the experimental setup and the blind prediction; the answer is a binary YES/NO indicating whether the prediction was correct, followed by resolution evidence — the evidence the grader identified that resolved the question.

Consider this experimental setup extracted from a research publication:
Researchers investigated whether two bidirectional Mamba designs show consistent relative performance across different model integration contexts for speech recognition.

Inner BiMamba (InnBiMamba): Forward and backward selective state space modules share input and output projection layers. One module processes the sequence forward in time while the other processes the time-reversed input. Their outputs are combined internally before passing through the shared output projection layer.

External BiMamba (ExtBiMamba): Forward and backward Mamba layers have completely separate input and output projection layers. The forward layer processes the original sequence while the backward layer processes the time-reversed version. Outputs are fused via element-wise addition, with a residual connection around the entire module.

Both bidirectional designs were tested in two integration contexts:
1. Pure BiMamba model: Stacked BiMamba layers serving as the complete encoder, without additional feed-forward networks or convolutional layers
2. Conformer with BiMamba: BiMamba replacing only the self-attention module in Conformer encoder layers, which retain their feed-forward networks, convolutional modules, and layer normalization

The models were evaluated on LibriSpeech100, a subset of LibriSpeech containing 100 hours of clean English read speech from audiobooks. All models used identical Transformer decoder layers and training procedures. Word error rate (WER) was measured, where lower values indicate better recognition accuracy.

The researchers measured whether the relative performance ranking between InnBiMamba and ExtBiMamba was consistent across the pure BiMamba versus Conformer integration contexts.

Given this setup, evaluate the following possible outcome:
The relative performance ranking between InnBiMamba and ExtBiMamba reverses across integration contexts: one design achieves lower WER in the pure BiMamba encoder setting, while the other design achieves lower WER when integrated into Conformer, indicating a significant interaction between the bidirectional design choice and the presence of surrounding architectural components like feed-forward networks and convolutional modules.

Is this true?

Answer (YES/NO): NO